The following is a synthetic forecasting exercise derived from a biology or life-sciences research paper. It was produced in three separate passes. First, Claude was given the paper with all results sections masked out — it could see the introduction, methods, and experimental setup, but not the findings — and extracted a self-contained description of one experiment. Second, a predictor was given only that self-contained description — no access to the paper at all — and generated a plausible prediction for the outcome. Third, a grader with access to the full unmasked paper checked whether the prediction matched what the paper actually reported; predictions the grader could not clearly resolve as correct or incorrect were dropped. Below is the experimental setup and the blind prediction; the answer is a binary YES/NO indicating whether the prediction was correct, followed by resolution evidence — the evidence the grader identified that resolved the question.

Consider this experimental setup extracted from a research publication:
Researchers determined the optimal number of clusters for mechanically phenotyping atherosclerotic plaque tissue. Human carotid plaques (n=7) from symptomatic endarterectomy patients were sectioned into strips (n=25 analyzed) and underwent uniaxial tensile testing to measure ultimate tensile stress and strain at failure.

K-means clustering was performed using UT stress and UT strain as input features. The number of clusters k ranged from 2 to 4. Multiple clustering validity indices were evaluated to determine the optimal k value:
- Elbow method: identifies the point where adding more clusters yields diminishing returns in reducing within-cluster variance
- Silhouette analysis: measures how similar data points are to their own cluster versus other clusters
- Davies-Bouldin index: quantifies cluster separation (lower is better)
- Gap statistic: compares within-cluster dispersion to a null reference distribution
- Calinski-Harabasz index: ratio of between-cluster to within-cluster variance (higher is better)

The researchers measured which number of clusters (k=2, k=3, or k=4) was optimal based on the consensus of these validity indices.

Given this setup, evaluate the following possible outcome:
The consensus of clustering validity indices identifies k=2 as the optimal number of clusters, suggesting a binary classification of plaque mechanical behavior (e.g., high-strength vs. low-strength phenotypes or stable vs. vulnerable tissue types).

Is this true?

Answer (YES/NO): YES